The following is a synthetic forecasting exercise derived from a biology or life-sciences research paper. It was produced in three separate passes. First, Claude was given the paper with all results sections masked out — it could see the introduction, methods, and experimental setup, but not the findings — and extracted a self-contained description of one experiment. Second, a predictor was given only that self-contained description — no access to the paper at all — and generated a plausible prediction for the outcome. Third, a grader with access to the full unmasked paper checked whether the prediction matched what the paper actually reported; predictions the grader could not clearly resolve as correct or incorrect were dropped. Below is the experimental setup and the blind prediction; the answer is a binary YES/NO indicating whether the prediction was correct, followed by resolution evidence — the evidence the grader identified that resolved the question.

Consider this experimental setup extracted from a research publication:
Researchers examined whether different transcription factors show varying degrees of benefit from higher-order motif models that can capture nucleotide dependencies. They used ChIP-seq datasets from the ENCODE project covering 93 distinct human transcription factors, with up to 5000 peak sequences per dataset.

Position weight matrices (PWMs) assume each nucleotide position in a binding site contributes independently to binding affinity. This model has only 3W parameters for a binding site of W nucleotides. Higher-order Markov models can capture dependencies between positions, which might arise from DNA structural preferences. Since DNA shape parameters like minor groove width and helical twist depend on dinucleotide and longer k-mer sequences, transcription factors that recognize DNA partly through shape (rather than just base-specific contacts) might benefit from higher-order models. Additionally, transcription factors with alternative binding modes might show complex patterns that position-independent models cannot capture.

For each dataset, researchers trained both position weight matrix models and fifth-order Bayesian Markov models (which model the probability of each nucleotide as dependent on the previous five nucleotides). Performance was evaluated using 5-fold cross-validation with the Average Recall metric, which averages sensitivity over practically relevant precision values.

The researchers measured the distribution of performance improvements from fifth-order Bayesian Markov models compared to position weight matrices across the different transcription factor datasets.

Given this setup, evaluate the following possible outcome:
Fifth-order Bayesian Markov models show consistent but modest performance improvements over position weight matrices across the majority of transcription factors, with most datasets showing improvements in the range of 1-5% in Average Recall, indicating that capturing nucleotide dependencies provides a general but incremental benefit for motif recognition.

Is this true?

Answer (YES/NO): NO